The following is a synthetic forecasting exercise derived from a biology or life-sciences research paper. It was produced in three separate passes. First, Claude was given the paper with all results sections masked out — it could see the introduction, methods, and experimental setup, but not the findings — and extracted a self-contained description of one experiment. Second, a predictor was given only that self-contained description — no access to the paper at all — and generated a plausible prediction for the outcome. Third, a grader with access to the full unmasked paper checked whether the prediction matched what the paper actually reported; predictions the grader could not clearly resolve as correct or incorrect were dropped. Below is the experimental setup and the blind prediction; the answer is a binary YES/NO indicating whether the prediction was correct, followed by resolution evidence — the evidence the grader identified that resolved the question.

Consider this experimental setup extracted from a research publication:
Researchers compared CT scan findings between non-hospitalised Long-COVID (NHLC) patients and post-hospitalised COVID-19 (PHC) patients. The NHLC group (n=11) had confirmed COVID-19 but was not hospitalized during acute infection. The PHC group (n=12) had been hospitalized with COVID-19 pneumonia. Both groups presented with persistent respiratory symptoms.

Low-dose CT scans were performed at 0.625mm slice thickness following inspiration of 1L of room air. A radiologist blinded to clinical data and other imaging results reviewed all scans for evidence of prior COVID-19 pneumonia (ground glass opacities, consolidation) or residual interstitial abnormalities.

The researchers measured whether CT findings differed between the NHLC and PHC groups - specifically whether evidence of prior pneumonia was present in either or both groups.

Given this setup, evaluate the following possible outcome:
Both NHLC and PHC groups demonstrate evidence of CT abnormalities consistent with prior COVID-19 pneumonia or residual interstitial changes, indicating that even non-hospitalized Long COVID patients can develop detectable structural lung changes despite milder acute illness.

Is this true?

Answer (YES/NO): NO